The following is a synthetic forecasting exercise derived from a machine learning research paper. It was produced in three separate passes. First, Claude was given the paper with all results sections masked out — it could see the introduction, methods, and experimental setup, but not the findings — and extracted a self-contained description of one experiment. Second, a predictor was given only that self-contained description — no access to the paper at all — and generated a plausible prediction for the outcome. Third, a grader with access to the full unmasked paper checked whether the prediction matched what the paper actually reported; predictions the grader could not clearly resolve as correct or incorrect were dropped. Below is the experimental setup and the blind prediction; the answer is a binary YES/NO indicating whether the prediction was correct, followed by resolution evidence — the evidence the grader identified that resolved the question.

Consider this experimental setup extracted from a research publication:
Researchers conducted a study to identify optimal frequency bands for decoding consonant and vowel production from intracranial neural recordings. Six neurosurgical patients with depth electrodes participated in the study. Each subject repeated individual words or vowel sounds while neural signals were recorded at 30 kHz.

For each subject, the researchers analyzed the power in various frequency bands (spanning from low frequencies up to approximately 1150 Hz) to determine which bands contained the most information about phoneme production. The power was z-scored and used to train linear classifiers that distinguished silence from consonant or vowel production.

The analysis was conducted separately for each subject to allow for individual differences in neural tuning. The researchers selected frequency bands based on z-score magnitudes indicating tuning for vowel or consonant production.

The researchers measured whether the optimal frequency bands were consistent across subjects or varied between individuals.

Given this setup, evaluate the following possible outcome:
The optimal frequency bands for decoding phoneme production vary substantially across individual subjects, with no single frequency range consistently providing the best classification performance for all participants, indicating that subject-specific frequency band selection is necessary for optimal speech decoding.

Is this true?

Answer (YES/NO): YES